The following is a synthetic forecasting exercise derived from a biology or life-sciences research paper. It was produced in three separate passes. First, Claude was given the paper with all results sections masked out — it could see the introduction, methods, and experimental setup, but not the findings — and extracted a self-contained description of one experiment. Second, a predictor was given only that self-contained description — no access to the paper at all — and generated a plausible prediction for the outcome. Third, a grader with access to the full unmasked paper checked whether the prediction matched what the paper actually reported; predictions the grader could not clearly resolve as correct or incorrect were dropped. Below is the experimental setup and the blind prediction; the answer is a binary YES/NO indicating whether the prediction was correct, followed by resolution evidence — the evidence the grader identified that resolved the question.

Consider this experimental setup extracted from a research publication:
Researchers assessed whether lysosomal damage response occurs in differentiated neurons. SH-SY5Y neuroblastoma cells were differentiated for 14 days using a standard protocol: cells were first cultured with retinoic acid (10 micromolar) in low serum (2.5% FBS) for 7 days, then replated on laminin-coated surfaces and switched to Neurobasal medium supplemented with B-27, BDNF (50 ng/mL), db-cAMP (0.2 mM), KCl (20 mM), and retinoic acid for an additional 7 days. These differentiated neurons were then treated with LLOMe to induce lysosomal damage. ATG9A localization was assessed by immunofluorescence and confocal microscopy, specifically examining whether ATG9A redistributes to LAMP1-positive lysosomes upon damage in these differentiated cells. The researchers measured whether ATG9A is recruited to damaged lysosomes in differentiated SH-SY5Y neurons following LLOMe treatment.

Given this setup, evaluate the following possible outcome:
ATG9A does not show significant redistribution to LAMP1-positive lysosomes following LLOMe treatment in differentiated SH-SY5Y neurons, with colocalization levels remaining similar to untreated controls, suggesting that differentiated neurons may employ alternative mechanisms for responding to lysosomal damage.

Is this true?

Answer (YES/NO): NO